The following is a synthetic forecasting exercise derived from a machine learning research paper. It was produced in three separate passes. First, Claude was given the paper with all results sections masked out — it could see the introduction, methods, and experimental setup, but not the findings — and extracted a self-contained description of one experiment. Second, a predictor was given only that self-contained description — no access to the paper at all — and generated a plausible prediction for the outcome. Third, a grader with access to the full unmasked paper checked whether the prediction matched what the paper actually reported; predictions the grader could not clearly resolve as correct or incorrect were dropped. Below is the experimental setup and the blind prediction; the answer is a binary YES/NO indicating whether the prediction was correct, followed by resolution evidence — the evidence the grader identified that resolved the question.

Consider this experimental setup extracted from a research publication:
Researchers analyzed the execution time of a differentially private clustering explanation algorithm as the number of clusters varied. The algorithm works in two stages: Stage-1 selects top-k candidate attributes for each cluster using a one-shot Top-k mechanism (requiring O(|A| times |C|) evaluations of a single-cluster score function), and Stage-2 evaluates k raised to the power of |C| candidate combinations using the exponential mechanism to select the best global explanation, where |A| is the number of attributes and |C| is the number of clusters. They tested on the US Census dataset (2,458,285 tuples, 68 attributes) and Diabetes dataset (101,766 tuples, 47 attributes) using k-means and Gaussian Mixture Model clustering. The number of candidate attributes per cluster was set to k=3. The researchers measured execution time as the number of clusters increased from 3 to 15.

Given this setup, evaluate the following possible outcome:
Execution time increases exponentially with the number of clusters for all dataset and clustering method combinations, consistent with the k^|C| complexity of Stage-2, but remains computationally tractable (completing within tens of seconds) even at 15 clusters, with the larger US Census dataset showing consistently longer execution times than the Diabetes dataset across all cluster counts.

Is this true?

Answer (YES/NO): NO